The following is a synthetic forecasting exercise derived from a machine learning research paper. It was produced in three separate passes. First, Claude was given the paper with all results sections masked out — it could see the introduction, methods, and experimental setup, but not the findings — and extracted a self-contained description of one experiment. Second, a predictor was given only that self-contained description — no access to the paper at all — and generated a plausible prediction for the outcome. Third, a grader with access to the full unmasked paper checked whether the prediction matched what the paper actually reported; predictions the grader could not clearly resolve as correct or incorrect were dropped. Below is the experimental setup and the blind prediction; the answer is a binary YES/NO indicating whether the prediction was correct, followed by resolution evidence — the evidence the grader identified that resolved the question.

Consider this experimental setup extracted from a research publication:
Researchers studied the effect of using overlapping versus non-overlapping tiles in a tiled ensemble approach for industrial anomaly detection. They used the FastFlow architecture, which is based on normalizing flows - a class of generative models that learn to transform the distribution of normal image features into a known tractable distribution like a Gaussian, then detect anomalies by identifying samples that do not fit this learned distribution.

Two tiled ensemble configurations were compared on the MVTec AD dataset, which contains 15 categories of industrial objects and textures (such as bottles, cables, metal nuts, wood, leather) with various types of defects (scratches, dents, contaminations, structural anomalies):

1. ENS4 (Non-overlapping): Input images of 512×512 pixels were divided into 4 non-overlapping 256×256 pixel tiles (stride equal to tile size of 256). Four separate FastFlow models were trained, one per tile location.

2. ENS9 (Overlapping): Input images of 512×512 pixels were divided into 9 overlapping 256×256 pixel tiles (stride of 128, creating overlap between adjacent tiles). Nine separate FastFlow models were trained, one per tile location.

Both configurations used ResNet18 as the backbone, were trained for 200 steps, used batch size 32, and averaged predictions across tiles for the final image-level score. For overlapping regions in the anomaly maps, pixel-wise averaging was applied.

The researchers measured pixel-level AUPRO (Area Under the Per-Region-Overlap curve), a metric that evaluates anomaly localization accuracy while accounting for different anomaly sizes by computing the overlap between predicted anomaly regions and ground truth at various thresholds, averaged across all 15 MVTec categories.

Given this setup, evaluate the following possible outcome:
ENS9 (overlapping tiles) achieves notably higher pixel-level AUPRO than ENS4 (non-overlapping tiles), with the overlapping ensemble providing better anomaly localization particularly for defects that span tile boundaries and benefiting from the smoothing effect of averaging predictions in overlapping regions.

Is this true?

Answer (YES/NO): YES